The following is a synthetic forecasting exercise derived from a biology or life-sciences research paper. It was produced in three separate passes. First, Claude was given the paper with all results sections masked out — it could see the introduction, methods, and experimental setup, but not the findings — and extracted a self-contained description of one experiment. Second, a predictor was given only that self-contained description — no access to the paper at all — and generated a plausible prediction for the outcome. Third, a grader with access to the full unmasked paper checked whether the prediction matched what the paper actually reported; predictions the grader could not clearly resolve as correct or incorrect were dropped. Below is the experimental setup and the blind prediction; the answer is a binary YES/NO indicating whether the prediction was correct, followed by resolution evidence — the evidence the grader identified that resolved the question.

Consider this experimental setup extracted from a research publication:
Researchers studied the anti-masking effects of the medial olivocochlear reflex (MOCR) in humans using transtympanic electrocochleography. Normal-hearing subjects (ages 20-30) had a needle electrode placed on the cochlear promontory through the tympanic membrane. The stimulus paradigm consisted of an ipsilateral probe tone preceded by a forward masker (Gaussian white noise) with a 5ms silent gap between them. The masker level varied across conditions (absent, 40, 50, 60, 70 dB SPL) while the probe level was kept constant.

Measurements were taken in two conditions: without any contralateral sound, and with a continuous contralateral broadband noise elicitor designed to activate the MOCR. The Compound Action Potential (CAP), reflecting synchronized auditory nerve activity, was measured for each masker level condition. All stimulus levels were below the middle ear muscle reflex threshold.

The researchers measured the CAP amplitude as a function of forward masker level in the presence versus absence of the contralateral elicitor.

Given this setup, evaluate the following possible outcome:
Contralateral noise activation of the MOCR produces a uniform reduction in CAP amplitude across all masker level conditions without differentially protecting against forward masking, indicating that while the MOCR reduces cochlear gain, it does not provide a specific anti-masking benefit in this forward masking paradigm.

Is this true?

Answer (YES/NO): NO